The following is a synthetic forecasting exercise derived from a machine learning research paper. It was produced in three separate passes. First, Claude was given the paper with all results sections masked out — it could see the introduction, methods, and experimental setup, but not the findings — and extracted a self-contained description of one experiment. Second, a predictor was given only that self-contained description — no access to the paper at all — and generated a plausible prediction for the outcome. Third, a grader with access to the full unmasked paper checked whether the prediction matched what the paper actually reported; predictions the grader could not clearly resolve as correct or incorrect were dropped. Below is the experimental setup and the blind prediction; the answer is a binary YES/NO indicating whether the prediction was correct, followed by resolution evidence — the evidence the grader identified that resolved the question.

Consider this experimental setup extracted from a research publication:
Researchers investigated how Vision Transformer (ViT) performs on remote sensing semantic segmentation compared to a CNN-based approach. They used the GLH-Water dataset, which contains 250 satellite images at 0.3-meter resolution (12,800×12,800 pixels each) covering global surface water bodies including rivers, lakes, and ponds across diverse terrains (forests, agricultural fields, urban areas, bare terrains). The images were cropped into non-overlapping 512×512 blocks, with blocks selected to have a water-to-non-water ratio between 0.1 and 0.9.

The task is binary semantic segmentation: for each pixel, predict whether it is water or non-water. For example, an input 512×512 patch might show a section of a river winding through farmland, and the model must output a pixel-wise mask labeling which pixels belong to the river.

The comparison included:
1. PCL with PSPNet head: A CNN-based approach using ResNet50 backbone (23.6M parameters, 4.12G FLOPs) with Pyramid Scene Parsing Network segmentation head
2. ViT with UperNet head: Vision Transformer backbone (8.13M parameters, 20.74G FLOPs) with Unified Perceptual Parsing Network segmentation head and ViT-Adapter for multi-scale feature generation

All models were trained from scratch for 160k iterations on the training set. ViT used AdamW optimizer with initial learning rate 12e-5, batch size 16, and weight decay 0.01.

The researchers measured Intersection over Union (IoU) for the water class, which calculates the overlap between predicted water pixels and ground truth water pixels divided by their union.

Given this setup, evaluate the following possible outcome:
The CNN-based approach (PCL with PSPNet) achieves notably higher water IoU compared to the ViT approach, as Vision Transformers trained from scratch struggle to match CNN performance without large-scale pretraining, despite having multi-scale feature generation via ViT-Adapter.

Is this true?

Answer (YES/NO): NO